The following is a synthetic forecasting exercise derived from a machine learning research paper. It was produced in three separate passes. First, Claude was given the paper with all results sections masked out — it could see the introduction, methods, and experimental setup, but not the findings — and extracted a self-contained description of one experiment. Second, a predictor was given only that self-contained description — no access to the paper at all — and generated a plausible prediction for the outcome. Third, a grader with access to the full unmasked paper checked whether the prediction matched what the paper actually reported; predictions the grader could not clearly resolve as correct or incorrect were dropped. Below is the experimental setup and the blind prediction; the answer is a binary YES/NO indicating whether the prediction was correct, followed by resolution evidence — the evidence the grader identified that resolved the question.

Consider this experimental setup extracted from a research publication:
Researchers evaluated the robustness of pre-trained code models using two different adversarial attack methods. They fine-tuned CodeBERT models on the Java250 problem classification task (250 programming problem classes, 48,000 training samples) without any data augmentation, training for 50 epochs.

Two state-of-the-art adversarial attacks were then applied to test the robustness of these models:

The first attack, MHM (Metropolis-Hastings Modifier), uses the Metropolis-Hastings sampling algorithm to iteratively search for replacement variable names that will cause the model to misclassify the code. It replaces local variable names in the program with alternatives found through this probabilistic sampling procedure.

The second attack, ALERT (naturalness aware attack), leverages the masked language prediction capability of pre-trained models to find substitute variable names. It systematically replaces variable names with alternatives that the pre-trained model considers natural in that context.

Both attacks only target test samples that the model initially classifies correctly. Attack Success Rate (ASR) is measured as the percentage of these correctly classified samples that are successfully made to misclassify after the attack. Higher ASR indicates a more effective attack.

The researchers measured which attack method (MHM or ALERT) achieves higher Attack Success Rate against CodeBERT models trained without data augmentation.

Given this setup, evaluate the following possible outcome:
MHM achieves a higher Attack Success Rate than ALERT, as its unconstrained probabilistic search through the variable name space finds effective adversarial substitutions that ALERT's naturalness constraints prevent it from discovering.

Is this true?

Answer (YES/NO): NO